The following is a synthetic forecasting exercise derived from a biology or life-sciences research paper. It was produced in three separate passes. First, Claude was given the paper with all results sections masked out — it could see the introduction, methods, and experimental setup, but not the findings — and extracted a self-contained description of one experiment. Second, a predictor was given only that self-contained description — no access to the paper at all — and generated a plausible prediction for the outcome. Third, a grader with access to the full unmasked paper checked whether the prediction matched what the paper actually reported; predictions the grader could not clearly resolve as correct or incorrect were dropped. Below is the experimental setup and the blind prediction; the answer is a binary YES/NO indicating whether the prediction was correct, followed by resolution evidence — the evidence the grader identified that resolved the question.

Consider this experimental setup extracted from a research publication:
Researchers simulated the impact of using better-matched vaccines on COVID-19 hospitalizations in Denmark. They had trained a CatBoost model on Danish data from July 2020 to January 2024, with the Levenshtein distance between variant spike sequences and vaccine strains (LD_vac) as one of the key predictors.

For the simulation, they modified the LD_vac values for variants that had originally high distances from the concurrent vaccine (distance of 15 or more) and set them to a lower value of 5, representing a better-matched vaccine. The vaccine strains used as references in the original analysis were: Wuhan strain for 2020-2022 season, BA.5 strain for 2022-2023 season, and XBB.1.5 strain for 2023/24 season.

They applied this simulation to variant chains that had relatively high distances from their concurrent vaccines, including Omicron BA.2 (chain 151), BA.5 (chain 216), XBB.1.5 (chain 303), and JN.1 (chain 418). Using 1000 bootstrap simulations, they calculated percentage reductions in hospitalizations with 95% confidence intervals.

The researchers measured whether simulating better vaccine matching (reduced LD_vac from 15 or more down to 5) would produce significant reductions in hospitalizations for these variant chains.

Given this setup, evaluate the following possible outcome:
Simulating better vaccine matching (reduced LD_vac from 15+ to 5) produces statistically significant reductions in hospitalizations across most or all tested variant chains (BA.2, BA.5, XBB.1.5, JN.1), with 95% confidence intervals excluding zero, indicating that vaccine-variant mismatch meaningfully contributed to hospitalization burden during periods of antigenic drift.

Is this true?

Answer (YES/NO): YES